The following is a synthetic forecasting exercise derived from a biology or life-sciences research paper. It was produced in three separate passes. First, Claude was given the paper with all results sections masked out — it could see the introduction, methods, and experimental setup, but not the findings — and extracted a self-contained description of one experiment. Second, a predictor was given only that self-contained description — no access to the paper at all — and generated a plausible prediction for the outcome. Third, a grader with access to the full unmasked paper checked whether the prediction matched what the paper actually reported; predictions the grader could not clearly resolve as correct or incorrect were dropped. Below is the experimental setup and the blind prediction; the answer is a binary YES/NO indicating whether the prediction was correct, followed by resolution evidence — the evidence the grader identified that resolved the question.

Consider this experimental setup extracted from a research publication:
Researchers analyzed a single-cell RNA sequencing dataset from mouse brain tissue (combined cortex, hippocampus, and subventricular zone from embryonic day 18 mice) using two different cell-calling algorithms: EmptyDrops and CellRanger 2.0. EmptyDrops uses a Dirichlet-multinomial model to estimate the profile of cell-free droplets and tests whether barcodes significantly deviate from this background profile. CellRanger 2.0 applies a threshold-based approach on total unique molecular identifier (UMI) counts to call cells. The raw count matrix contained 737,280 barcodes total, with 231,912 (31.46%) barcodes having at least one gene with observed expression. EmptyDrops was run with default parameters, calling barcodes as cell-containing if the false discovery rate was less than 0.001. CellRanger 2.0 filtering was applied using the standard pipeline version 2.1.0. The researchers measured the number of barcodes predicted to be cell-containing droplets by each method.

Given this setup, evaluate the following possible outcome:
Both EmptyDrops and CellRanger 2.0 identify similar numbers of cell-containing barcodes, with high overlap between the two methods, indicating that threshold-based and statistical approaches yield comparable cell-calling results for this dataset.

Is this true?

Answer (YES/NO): NO